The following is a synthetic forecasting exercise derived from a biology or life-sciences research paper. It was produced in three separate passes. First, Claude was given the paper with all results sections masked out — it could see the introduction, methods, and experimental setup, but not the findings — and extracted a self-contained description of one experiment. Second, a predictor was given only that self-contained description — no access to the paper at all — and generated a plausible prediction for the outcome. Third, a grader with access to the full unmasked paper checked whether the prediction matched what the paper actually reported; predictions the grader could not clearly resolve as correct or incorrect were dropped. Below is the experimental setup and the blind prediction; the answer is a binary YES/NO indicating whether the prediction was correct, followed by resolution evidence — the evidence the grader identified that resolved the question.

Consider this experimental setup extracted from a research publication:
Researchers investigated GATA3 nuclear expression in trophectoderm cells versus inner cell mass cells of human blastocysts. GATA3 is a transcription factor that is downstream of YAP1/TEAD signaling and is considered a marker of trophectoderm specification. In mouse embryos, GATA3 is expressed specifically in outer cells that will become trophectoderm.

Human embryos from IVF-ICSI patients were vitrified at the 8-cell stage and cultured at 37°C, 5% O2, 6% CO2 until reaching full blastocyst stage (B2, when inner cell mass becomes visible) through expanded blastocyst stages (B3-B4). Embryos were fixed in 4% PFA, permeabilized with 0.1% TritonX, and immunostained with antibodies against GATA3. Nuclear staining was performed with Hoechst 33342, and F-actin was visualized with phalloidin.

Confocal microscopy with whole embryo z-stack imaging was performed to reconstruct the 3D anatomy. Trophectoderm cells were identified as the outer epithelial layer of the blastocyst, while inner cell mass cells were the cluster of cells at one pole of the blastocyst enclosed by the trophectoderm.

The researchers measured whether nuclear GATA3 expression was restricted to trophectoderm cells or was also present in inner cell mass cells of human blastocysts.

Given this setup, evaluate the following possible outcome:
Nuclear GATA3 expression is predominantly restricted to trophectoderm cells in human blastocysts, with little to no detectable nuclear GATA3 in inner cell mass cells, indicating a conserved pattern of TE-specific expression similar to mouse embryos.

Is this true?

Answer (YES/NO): YES